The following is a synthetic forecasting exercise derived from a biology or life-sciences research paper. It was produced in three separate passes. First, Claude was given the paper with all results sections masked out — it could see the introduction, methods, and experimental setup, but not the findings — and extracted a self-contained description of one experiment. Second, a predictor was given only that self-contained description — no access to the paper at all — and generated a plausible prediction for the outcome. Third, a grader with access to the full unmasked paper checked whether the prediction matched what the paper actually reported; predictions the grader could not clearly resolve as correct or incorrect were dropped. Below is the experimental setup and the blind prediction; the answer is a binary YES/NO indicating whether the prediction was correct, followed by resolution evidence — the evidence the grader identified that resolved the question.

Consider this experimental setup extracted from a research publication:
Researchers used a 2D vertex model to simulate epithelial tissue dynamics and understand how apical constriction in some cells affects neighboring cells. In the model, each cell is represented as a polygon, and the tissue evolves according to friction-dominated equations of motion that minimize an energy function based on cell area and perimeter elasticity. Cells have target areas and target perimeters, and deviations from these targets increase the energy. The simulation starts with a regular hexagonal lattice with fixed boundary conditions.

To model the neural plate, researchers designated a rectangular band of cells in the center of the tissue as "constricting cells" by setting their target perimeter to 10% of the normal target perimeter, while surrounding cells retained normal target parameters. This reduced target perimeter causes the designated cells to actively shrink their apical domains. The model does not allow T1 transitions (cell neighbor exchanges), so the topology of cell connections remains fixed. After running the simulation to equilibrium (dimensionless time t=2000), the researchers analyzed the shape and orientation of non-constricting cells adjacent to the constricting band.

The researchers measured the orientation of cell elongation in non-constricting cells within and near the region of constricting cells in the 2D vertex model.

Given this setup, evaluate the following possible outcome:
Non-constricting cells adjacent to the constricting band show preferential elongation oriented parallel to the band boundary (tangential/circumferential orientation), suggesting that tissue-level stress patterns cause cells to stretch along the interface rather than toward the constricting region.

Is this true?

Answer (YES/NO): YES